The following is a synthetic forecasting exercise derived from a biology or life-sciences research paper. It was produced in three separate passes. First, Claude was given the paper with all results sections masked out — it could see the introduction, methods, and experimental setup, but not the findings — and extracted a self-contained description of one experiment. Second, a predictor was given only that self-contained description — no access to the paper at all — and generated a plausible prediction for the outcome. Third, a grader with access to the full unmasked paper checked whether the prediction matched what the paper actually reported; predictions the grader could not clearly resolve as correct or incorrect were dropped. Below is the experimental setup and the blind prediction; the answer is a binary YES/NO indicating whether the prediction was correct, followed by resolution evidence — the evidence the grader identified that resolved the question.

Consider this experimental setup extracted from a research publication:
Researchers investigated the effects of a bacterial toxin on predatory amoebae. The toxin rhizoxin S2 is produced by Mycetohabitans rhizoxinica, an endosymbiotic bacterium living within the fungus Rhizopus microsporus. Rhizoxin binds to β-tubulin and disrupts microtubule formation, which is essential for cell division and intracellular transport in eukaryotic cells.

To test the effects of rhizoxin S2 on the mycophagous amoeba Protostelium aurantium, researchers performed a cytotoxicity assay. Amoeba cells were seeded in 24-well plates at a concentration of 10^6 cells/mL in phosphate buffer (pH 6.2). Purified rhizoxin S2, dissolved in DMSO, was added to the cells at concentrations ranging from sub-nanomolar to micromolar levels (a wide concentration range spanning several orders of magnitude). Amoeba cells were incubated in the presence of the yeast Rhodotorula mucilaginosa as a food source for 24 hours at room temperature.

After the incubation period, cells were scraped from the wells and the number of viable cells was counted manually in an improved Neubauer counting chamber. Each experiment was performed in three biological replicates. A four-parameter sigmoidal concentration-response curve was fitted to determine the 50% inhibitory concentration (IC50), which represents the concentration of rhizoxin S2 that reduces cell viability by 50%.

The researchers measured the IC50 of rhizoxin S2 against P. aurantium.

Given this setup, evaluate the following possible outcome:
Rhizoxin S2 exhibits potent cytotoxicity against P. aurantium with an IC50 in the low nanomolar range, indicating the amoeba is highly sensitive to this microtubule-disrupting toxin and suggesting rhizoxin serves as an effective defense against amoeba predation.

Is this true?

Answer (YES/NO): NO